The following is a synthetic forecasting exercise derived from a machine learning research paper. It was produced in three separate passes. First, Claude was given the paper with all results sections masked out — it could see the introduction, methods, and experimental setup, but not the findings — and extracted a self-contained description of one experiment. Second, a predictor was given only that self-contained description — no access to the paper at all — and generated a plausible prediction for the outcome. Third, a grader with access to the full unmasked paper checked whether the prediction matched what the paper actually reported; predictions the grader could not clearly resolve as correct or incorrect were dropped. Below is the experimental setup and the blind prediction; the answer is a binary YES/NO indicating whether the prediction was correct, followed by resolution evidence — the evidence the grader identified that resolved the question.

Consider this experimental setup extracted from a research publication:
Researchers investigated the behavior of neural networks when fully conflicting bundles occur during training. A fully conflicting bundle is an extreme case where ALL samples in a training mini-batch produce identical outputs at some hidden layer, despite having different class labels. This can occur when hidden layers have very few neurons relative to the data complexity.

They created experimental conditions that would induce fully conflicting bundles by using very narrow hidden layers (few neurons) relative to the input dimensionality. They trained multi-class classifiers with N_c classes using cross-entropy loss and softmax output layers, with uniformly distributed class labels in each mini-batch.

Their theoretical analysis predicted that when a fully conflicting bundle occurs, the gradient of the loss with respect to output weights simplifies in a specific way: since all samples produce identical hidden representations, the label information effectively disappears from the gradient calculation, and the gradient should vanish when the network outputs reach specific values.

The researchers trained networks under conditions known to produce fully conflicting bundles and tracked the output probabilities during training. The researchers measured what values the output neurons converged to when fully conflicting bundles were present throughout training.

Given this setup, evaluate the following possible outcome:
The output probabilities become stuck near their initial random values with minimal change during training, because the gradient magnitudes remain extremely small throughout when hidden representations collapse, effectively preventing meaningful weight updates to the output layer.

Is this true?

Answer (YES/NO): NO